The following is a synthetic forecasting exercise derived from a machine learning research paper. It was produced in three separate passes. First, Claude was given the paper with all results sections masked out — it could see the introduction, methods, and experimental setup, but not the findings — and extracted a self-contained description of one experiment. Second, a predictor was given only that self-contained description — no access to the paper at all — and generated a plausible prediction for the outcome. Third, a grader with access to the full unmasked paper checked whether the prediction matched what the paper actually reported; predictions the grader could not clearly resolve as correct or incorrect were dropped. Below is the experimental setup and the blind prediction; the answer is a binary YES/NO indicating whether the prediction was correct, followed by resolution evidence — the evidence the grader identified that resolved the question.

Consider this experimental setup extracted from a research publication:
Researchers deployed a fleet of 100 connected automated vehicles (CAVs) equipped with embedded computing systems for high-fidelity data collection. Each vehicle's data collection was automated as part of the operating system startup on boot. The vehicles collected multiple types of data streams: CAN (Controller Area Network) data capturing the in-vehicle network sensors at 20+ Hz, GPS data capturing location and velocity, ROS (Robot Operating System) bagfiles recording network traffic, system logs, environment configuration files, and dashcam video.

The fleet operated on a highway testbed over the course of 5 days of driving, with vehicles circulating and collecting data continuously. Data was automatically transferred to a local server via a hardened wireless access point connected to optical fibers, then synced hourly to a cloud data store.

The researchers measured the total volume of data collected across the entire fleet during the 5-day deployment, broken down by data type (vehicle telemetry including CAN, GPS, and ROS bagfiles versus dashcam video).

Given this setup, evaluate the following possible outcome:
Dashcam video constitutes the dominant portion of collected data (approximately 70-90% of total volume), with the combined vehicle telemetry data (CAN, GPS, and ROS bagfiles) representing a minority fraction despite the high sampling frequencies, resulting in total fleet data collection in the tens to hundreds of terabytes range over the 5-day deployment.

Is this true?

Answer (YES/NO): YES